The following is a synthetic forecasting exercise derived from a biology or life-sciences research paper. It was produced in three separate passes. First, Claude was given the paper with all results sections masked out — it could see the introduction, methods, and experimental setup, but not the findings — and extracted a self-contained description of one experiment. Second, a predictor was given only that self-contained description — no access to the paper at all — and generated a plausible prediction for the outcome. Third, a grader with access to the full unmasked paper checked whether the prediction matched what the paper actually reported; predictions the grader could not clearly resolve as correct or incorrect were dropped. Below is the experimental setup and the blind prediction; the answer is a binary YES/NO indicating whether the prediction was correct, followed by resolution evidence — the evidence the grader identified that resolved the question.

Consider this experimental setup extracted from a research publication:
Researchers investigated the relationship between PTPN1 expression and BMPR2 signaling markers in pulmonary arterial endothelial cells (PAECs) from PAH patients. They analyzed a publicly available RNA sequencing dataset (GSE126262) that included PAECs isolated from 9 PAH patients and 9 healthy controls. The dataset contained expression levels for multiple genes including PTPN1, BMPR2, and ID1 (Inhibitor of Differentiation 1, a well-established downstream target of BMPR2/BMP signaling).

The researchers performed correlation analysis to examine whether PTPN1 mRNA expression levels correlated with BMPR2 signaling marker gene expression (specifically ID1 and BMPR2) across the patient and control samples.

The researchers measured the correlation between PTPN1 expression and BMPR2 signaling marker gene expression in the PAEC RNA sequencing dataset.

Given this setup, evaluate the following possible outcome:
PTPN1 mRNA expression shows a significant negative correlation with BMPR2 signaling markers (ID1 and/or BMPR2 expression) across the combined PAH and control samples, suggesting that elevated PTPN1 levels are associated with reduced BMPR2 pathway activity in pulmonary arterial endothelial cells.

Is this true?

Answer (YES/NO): NO